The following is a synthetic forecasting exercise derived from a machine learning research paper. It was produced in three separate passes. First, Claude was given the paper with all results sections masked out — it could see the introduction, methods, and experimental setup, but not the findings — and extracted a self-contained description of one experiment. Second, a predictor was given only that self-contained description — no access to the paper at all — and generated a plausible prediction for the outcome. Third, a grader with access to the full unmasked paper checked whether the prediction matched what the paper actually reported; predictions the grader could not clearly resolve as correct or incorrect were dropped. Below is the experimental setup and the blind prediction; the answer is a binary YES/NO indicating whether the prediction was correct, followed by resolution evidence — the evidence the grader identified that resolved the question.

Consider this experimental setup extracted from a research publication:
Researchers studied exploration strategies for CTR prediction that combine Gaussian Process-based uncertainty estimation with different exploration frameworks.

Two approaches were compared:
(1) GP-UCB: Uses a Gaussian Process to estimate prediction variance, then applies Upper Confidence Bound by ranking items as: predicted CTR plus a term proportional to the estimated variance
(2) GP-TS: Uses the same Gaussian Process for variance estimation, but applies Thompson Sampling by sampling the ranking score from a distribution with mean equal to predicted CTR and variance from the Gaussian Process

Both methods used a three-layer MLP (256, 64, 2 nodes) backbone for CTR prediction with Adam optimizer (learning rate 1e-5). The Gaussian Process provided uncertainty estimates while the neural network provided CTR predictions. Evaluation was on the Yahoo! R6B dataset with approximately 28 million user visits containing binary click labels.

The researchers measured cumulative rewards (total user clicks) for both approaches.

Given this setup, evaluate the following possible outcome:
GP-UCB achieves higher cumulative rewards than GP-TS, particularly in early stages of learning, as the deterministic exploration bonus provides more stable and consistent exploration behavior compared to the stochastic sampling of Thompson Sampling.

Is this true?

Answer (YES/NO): NO